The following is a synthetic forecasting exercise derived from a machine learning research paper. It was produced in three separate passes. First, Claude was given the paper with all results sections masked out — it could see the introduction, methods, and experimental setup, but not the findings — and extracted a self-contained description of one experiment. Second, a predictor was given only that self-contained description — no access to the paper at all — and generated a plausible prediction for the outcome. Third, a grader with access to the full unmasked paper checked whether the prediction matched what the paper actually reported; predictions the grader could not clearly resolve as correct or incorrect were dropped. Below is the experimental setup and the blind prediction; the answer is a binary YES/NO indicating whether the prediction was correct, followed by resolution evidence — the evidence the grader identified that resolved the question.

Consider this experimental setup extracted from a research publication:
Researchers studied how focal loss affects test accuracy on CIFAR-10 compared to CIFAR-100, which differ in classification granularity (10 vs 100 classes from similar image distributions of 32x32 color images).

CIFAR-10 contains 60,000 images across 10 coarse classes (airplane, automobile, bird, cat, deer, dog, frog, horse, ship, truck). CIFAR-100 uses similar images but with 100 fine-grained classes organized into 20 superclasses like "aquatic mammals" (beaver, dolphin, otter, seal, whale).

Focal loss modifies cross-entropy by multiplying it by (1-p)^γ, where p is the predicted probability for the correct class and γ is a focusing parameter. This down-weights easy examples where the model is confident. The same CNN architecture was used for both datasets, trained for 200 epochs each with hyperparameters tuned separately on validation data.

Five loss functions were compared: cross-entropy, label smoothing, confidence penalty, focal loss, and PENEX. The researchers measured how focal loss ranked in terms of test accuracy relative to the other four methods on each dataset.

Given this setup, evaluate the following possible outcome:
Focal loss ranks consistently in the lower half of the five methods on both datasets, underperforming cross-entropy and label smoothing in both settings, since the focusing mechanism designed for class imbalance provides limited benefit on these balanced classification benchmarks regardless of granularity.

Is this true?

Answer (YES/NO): YES